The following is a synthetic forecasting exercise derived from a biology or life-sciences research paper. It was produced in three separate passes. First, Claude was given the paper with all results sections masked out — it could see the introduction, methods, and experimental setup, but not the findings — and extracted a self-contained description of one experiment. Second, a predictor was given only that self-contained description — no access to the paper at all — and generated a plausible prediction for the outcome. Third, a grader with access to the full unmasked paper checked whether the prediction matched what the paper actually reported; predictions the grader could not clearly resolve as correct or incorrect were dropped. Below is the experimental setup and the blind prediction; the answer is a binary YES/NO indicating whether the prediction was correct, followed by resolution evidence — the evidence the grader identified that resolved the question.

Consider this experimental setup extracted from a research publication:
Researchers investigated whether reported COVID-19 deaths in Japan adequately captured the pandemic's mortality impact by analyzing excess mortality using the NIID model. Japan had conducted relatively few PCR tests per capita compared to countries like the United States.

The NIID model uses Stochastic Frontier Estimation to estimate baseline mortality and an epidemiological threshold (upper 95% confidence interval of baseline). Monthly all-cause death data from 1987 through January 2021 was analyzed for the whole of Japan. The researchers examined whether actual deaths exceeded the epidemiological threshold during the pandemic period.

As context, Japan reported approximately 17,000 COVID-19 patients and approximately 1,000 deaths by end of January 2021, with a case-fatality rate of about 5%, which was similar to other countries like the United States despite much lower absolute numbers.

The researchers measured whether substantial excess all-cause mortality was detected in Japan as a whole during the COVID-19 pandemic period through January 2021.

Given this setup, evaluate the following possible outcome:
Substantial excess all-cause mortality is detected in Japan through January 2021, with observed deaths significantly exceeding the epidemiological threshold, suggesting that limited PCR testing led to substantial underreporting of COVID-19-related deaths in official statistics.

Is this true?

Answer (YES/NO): NO